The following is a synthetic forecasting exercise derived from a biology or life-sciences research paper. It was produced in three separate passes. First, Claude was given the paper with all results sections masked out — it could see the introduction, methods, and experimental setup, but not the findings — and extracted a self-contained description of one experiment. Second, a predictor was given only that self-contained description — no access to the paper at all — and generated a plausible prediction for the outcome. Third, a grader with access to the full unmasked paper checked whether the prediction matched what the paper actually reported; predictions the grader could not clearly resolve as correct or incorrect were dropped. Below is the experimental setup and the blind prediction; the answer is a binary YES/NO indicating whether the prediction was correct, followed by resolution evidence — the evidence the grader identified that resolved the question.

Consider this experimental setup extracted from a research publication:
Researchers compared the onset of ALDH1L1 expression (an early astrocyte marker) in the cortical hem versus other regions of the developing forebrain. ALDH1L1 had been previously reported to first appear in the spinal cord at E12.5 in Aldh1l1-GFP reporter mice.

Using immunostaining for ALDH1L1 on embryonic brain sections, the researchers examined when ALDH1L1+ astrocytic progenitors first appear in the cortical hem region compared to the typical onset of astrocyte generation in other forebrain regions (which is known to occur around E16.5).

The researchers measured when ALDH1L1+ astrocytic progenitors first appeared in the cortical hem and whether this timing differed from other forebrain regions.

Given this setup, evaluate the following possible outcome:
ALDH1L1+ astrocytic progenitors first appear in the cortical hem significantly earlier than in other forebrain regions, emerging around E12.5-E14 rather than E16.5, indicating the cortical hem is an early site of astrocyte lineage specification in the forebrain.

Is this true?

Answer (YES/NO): YES